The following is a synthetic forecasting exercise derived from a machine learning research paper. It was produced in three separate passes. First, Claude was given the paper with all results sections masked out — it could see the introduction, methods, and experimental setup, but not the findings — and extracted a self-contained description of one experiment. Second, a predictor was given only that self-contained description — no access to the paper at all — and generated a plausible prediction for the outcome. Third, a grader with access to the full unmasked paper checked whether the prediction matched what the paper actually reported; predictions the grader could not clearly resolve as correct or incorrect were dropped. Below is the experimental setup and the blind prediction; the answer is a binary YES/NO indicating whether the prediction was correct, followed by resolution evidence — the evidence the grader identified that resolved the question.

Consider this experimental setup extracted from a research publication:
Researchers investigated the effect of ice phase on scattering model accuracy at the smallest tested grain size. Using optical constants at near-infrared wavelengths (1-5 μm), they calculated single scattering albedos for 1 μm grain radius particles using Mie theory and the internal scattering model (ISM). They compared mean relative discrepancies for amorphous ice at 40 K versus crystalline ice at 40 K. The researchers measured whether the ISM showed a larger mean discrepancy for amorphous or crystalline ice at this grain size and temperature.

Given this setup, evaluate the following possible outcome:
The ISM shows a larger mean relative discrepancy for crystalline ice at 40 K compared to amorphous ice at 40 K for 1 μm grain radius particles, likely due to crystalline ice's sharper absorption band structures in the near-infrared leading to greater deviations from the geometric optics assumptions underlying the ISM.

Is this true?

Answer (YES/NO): NO